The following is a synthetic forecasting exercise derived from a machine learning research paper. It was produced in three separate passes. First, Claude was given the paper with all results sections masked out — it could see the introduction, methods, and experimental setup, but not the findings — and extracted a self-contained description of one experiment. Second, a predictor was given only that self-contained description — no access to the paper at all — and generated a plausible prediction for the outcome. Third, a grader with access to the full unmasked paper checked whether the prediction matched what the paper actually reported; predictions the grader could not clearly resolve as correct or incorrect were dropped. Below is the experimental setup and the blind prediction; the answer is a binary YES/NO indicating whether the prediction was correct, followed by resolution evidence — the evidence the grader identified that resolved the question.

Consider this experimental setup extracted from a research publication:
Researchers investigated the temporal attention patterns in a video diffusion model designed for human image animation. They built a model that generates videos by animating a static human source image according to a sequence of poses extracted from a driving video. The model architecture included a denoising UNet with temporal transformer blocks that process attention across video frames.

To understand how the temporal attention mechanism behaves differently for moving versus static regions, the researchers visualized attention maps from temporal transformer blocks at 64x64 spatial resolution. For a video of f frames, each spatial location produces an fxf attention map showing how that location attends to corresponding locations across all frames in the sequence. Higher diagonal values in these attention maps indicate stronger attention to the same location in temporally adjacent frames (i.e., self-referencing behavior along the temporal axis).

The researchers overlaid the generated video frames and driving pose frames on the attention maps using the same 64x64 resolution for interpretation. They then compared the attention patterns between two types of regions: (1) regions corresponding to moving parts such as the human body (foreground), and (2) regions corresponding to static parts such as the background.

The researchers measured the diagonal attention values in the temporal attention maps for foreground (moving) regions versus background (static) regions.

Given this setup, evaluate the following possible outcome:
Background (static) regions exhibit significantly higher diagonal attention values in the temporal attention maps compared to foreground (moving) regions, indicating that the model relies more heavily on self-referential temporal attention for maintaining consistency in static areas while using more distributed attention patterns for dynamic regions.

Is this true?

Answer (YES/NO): NO